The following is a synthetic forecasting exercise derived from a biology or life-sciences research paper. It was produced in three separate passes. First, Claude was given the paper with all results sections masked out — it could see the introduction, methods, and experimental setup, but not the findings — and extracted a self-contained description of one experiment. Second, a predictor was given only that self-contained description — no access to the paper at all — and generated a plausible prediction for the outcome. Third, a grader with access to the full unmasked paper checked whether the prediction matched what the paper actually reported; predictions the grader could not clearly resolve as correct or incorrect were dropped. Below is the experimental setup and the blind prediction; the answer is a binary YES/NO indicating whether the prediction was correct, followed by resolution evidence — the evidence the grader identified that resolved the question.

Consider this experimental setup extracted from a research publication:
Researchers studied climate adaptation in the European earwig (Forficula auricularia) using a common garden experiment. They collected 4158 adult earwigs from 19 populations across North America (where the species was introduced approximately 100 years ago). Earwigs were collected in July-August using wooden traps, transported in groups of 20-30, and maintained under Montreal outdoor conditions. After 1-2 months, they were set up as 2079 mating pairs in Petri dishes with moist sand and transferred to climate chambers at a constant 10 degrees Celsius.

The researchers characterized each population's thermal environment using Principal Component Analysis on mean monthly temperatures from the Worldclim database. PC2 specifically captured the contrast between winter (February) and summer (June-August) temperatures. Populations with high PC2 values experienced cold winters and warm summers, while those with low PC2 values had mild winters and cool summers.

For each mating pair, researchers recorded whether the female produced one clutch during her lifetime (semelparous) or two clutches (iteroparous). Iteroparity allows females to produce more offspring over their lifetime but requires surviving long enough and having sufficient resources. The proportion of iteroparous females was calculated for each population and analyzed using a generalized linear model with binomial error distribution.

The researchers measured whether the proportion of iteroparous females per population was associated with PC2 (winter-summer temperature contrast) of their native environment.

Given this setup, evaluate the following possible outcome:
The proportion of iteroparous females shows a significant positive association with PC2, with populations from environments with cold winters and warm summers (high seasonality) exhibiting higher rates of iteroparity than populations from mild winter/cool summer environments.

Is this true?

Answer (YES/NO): NO